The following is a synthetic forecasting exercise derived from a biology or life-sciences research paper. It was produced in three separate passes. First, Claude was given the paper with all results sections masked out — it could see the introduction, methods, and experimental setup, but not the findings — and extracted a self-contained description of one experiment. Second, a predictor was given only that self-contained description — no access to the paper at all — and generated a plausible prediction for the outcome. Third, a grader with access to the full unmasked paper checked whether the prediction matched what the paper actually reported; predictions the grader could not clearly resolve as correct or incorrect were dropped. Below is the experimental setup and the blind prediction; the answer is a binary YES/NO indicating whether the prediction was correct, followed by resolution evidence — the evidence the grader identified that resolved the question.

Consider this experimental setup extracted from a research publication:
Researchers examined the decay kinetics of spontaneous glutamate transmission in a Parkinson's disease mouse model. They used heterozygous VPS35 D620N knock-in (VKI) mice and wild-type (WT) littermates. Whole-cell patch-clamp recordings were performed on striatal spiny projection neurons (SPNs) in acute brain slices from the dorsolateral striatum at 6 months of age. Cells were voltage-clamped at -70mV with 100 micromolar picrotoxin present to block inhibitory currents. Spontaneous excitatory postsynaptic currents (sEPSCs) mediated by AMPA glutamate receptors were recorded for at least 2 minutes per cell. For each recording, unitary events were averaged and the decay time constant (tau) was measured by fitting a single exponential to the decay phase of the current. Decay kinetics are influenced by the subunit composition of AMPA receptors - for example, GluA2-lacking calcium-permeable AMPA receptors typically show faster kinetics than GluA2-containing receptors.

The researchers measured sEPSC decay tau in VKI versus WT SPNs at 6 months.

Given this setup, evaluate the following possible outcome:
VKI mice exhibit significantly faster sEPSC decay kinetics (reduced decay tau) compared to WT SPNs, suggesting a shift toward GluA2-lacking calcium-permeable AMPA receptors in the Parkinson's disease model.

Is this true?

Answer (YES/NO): NO